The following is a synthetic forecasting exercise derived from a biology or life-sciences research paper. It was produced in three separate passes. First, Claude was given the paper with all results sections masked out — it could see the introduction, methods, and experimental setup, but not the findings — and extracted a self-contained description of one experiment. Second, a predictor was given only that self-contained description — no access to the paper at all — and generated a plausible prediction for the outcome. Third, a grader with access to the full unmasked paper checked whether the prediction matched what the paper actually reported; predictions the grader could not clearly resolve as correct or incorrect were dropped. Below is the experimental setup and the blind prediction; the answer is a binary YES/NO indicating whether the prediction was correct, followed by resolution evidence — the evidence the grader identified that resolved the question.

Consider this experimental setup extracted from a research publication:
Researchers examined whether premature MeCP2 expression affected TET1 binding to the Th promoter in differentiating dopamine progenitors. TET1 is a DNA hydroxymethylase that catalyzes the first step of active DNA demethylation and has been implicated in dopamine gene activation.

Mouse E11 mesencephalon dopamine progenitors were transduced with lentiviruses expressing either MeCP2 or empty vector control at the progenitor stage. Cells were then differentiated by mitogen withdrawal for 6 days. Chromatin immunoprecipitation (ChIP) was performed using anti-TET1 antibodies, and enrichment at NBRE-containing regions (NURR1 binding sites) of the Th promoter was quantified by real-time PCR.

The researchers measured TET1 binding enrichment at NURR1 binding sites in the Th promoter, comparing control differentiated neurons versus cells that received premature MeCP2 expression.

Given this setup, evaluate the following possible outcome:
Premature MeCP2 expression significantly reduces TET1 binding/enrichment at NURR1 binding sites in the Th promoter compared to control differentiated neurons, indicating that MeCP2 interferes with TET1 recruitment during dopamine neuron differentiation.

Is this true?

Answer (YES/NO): YES